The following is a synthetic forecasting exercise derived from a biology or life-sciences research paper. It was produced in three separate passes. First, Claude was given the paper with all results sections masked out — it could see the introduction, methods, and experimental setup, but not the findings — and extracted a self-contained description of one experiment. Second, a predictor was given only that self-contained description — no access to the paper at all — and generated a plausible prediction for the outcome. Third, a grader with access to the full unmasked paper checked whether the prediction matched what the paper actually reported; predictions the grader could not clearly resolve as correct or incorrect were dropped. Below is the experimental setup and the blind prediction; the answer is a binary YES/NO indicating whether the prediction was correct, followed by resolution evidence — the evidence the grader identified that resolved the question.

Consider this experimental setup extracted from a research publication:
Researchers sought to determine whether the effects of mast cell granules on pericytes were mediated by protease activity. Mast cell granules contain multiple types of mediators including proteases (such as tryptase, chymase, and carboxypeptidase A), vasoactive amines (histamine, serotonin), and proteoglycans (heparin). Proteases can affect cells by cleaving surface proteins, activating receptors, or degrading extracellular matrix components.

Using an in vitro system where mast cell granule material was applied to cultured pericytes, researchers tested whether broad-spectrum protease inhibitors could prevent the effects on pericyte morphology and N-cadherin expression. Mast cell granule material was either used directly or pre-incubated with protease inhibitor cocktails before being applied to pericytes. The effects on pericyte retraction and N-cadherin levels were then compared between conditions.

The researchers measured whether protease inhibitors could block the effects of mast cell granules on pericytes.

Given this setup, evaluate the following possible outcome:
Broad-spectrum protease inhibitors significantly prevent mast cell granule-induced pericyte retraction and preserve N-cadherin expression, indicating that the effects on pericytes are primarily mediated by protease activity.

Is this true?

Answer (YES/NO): YES